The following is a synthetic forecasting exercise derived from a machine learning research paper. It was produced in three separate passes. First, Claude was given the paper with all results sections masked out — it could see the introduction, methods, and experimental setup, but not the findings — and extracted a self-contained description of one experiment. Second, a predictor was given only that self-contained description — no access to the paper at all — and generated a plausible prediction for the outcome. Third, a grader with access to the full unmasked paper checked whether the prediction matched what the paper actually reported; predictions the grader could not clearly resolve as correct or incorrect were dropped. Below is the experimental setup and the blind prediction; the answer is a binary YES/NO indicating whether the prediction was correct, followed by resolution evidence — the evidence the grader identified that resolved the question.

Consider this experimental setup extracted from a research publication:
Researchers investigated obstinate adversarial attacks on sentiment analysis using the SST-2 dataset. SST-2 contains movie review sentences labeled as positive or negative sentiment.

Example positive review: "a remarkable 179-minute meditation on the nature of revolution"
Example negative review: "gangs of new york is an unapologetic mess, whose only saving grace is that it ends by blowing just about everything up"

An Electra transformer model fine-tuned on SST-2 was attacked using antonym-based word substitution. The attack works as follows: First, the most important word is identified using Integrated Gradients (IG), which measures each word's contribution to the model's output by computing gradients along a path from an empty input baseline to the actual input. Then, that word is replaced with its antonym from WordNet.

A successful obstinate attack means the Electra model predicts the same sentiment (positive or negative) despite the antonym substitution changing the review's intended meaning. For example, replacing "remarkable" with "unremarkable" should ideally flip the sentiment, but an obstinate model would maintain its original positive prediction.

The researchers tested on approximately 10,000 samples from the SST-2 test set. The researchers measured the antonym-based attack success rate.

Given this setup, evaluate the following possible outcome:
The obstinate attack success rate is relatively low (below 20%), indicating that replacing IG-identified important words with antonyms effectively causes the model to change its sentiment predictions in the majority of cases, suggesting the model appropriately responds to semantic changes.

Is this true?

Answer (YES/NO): NO